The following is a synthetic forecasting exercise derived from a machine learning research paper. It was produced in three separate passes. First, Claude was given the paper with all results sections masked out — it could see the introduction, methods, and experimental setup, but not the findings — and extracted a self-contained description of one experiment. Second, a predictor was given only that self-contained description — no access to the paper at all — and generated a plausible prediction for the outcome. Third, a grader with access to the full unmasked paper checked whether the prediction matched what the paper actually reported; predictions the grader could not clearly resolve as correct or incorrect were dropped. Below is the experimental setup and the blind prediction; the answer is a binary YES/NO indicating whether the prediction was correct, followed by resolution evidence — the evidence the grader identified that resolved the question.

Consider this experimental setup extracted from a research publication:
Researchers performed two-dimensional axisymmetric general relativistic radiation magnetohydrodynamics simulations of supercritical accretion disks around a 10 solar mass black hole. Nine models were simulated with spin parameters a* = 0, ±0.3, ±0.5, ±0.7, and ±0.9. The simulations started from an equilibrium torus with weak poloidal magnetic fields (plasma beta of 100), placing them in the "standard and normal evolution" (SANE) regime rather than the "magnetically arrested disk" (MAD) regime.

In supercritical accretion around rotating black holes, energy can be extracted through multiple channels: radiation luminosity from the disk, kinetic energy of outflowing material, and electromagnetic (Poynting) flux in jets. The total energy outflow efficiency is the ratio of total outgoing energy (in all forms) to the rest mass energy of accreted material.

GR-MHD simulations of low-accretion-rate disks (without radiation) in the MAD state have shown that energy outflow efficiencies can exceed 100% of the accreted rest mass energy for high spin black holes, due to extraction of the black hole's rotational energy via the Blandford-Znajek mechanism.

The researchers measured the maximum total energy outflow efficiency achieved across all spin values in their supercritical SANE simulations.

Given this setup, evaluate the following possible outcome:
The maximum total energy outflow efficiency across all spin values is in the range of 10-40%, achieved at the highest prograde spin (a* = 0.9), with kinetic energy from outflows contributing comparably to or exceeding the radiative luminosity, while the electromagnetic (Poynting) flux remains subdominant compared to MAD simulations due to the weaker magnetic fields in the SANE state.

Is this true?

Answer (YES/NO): NO